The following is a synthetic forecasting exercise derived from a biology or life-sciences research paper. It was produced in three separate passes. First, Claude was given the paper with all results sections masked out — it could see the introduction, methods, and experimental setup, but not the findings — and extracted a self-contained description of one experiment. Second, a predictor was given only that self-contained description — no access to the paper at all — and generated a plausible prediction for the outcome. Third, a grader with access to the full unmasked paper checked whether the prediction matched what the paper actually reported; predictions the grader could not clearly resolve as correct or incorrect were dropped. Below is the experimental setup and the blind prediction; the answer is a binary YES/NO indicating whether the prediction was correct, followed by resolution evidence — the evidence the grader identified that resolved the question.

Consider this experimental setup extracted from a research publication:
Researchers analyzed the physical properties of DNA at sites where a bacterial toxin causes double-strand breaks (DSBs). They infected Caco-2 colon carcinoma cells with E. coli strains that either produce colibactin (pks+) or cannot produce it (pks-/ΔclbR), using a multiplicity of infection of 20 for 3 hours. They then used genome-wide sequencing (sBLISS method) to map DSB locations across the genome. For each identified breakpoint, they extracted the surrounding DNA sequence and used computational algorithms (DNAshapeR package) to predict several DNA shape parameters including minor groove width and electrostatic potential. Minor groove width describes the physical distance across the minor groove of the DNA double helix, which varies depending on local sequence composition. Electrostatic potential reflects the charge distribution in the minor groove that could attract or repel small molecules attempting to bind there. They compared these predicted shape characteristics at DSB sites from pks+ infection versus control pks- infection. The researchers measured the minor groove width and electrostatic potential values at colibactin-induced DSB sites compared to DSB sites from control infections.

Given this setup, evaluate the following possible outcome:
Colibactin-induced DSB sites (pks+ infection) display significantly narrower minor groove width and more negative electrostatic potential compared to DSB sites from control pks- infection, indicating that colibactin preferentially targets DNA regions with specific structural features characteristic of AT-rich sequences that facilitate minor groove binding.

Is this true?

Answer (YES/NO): YES